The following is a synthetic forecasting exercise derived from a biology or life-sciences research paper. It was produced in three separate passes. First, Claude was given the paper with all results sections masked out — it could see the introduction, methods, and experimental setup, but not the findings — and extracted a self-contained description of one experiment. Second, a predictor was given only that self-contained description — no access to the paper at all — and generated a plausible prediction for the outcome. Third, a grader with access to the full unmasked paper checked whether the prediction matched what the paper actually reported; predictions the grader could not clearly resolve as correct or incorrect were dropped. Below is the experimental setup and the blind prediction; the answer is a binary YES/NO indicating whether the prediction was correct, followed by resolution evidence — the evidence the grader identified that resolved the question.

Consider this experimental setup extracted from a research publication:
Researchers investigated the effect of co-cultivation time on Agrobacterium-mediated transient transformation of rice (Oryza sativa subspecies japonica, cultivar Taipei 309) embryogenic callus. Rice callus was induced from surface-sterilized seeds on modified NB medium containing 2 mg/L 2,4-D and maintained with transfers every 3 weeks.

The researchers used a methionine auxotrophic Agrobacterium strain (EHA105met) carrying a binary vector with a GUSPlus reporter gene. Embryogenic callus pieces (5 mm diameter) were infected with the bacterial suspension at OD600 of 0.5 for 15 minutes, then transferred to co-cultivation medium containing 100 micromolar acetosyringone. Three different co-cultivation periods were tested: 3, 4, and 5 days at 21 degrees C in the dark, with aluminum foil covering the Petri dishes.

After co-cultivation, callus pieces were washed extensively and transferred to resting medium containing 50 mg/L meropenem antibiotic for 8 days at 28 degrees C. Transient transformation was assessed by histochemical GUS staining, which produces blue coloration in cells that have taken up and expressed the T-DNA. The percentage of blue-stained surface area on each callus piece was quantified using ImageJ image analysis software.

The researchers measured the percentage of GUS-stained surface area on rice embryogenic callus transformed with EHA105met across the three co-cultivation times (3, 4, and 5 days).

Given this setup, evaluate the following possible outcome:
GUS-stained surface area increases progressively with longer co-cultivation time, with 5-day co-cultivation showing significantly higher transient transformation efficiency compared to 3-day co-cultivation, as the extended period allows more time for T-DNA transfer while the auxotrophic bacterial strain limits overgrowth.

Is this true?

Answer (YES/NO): NO